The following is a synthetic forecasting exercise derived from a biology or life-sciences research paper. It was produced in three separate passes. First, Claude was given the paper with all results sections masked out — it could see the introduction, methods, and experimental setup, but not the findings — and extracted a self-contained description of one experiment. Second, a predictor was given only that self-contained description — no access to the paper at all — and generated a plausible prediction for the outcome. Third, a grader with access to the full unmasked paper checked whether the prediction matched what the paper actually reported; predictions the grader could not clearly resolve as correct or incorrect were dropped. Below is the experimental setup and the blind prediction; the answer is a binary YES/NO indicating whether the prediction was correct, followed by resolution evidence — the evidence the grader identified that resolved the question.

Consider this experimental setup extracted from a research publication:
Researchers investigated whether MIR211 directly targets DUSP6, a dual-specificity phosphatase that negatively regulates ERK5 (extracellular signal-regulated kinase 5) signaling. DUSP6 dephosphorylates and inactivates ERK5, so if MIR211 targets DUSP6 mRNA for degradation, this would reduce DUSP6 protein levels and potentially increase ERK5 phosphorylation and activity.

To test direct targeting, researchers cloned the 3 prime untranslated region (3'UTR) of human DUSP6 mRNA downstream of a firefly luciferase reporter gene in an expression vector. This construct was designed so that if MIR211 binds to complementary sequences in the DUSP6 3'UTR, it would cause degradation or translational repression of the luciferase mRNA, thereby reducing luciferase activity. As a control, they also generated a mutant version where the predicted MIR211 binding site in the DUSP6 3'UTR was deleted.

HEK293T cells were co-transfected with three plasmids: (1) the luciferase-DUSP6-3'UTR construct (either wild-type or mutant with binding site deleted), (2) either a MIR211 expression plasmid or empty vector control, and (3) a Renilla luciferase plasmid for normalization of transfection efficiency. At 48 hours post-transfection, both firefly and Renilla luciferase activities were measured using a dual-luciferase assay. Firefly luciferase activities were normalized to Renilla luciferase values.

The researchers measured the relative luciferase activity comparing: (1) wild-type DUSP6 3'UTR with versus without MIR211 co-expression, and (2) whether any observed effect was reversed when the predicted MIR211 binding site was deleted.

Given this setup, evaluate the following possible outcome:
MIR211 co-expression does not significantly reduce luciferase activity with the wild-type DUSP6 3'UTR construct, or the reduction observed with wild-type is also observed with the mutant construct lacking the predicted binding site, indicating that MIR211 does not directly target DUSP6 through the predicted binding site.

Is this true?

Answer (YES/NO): NO